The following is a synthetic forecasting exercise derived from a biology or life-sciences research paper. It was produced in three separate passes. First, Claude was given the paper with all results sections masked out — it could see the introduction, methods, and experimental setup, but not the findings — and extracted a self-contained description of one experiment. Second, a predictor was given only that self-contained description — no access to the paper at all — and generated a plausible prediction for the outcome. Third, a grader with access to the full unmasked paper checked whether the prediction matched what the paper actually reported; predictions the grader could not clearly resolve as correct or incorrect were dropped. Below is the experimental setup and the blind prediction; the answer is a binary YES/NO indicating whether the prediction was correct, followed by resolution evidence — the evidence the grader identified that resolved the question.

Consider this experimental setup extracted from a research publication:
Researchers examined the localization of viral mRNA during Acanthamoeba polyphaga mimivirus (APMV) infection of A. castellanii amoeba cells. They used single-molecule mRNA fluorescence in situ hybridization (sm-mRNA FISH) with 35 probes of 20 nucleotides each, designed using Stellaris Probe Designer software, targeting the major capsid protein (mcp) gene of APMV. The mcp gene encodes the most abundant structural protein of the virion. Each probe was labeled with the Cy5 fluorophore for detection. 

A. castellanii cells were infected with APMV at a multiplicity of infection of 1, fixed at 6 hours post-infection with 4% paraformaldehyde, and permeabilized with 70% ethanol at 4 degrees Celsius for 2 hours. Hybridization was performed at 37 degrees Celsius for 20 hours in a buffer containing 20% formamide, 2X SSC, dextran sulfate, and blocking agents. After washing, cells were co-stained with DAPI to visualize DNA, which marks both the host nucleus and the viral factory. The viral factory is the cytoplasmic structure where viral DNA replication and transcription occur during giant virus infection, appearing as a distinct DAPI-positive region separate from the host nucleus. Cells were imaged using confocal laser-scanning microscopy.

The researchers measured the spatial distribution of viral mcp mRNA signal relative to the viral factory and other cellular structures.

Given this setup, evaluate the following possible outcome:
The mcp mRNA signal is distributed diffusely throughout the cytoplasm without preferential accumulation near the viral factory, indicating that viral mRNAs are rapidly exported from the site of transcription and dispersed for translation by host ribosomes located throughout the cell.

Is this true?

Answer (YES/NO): NO